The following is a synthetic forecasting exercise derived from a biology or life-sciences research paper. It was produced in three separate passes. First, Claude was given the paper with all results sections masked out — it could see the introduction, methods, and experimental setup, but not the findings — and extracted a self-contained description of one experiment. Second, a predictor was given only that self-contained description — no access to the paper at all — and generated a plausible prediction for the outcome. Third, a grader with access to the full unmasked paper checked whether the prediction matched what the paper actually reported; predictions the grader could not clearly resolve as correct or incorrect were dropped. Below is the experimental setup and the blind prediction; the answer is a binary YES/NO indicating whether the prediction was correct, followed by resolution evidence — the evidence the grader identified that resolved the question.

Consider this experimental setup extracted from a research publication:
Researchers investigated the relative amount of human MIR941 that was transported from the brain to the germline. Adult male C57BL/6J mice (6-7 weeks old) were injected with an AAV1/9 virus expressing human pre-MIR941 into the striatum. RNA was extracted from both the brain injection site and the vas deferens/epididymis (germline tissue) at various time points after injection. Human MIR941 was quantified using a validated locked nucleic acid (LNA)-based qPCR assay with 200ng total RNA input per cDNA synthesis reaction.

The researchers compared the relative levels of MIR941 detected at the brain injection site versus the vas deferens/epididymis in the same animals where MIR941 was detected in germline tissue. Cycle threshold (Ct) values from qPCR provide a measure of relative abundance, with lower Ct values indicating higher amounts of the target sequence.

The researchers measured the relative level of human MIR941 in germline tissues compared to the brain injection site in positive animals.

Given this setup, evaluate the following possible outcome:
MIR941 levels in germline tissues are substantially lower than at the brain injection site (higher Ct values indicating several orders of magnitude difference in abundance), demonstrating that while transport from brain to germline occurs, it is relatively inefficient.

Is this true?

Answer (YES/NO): YES